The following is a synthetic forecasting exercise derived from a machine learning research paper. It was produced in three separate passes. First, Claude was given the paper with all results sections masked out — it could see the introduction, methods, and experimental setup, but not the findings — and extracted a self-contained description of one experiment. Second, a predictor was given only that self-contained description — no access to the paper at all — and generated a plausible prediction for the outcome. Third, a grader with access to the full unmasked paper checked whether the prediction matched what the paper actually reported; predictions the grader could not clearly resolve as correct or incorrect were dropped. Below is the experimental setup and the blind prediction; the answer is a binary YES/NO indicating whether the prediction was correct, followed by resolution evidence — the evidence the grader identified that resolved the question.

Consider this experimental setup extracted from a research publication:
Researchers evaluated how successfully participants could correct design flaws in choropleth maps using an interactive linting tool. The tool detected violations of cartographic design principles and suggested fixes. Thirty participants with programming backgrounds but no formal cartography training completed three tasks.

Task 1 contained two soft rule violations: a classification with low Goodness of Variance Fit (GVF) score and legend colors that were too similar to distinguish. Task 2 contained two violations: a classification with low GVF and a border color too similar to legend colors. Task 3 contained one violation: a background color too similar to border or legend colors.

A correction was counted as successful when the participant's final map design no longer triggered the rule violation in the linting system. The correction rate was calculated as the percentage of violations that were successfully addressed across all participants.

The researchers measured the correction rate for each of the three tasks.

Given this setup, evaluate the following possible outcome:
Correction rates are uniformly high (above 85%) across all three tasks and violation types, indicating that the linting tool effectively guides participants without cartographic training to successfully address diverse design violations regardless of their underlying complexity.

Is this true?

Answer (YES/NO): YES